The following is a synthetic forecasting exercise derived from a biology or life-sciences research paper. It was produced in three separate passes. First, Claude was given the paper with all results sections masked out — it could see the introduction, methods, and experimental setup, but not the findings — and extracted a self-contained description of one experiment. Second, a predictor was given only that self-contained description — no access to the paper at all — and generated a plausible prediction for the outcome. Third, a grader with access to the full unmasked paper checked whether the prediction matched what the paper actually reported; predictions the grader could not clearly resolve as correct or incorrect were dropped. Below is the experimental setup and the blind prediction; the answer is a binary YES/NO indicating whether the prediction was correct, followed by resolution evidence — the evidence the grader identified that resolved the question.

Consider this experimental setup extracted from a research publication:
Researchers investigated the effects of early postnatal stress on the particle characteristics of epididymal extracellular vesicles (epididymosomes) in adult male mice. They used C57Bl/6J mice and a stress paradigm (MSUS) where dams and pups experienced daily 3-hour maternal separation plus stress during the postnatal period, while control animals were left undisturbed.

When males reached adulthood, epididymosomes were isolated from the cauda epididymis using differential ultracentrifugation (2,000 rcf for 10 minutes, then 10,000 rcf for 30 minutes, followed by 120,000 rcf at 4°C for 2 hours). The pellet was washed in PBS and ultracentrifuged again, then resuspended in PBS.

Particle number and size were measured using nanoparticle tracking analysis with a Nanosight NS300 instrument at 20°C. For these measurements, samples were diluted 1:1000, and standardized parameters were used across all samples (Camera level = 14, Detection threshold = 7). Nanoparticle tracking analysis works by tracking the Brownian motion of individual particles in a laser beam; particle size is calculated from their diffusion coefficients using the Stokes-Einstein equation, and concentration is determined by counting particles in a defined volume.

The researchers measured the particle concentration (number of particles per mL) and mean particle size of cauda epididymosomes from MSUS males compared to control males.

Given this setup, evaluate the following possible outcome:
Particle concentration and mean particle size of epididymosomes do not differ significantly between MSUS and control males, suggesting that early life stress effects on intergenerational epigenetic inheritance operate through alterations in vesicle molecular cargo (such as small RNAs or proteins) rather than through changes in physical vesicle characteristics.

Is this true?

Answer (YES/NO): YES